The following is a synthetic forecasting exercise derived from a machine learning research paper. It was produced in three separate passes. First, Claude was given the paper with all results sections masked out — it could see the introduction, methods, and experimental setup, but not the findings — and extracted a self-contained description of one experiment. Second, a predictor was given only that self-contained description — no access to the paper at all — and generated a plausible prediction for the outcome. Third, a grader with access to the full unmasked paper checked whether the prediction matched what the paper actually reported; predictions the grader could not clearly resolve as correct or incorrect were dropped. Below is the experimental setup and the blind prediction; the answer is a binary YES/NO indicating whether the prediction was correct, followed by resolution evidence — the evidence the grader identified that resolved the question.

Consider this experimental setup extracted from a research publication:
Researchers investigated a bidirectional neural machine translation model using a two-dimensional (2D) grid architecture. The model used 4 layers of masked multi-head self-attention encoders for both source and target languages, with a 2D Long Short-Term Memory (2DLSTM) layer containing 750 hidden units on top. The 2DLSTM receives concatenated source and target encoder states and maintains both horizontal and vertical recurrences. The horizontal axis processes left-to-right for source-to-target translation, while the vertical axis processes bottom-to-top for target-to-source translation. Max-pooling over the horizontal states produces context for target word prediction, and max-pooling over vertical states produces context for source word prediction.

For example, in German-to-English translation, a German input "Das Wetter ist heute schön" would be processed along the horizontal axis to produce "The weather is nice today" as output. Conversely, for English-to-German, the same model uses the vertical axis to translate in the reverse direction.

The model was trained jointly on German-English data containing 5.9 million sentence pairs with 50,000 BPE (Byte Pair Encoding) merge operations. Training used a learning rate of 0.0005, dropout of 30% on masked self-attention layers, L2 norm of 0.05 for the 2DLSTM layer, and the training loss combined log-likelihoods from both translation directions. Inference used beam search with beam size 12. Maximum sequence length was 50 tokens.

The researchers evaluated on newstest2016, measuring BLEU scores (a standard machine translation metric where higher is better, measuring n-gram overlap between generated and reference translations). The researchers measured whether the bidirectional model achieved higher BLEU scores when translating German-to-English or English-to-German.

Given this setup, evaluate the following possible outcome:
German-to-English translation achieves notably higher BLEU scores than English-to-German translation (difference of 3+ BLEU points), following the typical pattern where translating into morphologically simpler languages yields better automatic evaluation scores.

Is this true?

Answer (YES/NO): YES